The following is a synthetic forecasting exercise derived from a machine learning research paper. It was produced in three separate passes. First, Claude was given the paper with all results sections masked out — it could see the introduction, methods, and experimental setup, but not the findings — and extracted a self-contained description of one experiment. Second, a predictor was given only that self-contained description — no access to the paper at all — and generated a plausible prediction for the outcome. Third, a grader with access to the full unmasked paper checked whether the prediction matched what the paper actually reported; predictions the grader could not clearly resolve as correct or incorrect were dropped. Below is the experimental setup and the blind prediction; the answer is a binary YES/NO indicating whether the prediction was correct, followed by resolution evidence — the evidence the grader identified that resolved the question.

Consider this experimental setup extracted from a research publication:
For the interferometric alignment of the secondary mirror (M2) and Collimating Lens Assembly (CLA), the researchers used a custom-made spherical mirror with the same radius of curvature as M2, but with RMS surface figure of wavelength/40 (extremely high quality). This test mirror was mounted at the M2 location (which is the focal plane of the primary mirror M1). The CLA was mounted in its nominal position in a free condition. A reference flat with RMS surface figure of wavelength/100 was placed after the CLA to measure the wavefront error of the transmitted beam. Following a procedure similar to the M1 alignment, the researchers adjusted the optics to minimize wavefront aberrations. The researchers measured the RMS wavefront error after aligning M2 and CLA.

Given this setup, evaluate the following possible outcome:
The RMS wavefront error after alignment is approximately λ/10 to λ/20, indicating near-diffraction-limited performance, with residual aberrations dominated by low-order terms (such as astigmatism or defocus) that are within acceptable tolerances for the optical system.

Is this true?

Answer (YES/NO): NO